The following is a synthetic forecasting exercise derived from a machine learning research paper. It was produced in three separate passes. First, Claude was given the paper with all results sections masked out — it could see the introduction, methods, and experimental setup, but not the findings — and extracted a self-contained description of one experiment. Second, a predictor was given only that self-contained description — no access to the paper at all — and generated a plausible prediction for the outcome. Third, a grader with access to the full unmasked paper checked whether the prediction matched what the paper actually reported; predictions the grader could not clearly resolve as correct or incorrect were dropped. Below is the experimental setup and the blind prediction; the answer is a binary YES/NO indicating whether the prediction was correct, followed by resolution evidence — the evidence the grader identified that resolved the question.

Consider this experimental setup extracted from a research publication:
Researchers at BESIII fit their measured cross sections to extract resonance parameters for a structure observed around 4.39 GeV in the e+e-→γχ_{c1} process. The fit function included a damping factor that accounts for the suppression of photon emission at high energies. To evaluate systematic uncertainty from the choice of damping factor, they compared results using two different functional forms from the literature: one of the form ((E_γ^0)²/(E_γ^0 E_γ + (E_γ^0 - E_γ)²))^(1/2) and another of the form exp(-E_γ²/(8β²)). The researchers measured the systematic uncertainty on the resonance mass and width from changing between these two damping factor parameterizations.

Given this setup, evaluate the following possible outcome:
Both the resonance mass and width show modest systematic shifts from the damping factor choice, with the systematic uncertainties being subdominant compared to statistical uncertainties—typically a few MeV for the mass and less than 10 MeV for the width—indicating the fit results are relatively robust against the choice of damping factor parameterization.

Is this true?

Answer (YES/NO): NO